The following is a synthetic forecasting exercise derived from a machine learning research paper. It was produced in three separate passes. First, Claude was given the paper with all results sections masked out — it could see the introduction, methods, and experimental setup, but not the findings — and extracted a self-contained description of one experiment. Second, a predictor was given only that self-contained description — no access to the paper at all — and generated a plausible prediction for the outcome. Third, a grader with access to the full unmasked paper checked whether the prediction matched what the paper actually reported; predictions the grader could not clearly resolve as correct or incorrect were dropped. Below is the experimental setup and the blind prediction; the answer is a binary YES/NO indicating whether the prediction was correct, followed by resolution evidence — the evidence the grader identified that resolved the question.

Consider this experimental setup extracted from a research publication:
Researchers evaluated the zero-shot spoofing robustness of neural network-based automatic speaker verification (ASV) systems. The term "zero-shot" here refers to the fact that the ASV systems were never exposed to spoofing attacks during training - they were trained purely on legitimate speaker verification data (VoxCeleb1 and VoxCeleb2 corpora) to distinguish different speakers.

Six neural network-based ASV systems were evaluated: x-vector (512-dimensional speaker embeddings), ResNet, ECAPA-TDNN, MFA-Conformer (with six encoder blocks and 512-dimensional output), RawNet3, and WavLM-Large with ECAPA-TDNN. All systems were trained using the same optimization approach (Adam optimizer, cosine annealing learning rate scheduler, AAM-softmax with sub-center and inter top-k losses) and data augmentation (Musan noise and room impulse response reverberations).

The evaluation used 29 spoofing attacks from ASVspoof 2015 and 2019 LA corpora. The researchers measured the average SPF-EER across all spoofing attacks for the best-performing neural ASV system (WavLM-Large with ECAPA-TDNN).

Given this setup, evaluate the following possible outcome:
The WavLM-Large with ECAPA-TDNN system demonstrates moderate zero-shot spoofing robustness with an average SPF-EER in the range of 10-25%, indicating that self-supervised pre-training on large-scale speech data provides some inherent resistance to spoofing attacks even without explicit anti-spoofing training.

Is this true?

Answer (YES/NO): YES